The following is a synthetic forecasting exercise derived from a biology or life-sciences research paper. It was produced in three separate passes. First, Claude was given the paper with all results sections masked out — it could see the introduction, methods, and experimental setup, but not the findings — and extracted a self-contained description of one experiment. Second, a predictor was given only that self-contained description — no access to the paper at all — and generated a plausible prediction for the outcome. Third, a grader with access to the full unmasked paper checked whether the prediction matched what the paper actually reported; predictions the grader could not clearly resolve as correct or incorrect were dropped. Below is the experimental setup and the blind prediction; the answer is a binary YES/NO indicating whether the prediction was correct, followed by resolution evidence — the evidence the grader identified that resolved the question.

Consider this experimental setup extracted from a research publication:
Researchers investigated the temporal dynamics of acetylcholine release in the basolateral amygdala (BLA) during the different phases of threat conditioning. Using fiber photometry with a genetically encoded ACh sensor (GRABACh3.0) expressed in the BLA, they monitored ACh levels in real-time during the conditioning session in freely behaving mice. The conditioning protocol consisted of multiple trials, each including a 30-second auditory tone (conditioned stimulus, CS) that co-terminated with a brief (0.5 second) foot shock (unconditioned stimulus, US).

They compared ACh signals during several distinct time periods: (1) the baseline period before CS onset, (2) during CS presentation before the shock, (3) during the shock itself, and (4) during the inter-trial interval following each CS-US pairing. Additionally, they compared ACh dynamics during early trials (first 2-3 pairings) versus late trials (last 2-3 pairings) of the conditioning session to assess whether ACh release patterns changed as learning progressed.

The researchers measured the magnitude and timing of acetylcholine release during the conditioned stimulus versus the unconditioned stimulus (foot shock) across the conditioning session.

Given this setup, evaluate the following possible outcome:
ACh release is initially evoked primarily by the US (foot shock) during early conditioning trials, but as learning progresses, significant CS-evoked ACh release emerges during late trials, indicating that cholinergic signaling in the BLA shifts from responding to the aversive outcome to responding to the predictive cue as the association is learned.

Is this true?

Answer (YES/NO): YES